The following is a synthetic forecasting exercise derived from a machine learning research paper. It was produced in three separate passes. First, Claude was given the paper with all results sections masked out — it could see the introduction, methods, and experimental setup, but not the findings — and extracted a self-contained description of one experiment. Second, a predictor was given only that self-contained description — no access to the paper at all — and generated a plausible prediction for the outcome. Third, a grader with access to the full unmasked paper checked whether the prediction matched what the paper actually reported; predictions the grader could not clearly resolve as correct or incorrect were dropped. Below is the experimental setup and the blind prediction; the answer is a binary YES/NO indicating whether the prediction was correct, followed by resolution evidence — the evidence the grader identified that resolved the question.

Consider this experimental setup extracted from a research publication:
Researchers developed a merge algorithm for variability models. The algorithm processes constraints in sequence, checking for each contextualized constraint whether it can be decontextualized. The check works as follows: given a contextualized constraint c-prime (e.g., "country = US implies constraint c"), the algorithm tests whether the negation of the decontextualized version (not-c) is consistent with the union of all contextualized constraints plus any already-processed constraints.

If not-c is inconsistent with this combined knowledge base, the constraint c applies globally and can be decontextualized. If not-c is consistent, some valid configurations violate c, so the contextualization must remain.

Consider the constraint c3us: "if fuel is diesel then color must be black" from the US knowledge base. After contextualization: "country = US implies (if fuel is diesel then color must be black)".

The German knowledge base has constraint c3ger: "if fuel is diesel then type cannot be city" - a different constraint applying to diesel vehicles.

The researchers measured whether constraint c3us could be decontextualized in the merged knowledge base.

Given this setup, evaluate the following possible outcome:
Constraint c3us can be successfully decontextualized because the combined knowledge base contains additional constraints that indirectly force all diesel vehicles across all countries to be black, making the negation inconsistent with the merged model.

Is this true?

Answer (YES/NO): NO